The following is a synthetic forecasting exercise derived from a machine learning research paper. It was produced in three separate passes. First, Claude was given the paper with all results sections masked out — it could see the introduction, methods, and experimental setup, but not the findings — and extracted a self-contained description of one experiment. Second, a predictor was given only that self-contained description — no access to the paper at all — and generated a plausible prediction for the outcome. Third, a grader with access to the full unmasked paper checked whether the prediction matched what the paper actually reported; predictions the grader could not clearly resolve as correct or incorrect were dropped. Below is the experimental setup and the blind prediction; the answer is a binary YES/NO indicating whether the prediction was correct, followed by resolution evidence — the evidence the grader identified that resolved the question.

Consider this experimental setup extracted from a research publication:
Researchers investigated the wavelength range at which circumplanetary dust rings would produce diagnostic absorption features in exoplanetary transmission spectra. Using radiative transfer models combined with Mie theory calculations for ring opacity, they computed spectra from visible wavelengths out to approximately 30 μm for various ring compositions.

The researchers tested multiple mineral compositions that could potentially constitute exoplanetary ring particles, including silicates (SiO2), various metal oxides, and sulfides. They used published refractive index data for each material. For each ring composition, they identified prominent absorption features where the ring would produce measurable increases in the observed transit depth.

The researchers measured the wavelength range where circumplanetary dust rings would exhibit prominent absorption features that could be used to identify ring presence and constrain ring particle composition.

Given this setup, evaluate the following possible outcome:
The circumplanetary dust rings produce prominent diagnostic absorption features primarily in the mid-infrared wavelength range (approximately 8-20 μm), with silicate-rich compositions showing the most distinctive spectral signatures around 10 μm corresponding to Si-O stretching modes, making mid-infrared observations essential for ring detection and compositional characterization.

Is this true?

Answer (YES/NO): NO